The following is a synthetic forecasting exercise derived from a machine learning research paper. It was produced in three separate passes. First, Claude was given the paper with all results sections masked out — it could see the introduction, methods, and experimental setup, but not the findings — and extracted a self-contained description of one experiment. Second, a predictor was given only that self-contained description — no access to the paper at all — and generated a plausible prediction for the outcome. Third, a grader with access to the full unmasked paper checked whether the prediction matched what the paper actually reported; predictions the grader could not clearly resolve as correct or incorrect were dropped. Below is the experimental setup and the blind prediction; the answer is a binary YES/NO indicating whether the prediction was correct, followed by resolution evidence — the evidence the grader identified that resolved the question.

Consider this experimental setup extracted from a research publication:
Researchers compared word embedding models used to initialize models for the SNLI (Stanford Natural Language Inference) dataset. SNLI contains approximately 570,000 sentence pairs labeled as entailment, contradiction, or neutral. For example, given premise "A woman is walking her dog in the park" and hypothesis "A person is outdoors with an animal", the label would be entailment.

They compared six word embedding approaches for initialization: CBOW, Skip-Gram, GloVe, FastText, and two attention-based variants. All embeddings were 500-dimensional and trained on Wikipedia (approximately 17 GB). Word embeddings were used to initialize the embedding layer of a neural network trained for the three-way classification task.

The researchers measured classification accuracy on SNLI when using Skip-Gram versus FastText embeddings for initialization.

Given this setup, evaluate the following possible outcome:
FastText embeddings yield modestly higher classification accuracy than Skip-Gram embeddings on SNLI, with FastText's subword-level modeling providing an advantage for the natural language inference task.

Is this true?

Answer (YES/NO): YES